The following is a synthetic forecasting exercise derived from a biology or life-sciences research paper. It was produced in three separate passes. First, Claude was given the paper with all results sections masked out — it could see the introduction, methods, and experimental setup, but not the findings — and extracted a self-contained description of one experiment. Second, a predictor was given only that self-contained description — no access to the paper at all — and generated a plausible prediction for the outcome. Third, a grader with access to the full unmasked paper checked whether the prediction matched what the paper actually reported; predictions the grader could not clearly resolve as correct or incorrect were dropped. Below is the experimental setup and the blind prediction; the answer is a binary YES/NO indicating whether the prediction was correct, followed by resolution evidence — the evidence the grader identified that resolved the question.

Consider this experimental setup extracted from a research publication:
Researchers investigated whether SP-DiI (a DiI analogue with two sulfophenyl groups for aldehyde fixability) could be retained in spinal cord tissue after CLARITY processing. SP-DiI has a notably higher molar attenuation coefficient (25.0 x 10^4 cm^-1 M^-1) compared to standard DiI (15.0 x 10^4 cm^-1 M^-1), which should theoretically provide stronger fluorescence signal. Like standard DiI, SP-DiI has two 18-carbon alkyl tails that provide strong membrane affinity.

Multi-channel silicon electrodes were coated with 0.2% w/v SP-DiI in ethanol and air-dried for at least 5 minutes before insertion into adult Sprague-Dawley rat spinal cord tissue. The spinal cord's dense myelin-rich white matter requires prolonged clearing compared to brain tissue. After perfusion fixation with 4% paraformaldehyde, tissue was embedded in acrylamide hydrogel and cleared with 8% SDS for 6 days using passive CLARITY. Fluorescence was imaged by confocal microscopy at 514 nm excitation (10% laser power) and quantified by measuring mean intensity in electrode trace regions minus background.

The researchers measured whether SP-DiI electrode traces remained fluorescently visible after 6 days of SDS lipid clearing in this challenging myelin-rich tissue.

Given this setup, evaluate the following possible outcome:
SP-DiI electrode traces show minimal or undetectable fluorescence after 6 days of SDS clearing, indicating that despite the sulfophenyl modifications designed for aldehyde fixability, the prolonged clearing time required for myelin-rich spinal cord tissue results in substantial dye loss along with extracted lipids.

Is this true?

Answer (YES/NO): NO